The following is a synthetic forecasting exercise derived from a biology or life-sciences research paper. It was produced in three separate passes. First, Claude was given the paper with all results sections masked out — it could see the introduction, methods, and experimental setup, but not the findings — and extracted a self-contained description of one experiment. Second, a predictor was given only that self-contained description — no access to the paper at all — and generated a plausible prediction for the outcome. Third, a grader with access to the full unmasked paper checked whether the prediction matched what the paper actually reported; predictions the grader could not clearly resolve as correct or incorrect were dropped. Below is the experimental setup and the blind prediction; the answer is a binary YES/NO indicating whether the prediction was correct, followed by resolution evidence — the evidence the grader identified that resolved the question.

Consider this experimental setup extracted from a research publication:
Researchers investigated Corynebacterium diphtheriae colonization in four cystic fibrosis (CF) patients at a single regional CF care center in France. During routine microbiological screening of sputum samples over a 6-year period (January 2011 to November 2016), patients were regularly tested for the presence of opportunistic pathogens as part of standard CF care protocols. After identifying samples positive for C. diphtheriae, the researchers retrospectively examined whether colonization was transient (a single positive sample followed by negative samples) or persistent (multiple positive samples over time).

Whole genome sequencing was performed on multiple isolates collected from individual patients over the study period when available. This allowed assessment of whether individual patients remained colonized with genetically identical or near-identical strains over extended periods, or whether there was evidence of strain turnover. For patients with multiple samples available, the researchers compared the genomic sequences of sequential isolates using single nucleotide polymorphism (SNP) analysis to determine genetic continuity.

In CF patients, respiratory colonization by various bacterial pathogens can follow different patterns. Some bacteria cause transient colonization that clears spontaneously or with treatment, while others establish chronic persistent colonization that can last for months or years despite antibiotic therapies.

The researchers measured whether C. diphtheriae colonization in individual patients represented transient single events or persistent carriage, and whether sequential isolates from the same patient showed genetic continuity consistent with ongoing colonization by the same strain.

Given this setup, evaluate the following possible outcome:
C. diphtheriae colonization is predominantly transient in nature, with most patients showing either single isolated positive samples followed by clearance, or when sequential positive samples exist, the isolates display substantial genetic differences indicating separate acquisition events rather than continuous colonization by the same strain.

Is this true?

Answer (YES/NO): NO